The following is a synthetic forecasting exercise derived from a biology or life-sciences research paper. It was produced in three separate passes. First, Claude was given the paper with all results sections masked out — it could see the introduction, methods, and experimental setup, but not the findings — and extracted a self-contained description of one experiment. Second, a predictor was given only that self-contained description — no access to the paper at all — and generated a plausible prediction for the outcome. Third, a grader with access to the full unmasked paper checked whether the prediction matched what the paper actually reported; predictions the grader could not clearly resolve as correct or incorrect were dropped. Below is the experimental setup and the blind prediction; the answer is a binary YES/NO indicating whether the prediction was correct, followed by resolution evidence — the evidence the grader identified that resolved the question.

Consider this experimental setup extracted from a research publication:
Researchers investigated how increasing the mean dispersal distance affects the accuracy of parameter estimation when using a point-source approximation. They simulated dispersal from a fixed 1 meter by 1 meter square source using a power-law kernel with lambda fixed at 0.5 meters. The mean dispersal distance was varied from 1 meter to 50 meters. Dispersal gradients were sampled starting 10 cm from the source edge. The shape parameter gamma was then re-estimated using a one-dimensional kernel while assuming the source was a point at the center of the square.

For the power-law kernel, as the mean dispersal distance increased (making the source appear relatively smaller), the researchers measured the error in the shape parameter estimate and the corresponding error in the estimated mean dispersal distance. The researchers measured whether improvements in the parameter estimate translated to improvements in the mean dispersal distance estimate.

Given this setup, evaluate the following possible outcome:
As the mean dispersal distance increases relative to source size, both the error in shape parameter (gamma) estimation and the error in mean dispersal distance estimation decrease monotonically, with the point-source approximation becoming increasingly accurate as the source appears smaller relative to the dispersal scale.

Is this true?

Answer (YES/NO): NO